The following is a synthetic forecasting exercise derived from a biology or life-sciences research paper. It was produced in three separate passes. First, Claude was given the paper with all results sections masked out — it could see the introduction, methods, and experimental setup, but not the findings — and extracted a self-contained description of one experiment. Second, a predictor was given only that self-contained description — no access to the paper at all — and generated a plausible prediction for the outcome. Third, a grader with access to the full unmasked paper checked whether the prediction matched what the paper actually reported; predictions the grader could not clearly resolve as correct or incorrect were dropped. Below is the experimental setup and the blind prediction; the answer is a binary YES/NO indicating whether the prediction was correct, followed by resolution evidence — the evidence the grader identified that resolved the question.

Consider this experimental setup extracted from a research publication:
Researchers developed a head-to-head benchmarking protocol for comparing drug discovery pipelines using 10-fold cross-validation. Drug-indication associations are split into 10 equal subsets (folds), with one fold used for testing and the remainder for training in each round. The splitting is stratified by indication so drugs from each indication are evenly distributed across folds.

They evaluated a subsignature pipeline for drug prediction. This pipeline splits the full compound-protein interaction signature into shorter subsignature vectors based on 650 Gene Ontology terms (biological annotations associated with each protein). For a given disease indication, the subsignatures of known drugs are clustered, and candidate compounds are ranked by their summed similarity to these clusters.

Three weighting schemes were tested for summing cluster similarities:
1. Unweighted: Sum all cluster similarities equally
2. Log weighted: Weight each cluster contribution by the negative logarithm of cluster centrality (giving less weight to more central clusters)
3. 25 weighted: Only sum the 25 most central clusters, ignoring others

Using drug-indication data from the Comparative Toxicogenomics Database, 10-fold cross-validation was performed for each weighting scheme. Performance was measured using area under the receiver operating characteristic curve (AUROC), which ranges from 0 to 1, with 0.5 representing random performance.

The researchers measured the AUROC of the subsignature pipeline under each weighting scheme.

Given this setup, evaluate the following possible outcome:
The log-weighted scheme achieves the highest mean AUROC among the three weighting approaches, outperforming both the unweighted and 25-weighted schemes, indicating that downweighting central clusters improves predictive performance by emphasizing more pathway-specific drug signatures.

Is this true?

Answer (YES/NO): NO